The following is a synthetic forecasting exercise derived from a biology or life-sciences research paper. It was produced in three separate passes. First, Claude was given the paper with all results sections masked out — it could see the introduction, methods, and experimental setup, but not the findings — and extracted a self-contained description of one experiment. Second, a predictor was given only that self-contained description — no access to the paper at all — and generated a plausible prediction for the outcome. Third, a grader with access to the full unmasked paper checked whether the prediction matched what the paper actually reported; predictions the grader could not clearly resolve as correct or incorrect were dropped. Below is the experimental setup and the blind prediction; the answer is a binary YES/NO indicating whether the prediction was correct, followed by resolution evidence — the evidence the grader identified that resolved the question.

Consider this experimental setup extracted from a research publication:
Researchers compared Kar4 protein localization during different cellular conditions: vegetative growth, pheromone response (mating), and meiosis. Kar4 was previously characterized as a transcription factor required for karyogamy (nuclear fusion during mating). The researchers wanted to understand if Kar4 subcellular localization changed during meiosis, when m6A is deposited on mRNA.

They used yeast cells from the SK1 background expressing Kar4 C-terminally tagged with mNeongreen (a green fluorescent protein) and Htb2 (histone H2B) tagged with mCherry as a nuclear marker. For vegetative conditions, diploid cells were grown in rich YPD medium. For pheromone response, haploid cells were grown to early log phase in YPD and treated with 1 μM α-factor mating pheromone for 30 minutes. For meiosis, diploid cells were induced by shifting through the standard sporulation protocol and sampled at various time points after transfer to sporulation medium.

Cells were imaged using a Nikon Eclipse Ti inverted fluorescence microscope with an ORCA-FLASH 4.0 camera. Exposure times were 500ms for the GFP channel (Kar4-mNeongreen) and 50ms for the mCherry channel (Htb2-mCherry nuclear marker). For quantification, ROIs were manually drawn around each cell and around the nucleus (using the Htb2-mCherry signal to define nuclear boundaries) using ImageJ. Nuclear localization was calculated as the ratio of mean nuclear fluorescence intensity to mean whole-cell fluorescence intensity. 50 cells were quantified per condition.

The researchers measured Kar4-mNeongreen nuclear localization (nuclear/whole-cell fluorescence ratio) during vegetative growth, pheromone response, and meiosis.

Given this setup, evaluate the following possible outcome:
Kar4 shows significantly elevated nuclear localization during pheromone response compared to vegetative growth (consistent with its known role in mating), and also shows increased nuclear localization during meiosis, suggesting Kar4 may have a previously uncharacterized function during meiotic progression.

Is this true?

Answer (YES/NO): NO